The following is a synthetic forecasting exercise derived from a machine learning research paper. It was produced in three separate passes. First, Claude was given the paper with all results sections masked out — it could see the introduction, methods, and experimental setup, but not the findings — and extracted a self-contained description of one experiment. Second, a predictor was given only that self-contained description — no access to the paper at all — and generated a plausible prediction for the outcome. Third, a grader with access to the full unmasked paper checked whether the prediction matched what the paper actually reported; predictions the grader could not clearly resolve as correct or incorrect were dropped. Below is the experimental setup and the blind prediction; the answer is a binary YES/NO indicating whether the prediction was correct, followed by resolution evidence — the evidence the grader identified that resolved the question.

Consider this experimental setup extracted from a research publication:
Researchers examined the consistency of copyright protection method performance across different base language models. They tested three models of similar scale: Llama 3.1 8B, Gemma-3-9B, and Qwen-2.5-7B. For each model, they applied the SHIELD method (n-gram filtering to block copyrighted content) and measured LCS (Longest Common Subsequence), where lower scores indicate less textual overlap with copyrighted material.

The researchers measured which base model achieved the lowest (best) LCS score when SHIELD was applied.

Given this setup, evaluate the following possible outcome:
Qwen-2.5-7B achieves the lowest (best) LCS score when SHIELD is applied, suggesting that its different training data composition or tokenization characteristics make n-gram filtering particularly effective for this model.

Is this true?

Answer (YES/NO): NO